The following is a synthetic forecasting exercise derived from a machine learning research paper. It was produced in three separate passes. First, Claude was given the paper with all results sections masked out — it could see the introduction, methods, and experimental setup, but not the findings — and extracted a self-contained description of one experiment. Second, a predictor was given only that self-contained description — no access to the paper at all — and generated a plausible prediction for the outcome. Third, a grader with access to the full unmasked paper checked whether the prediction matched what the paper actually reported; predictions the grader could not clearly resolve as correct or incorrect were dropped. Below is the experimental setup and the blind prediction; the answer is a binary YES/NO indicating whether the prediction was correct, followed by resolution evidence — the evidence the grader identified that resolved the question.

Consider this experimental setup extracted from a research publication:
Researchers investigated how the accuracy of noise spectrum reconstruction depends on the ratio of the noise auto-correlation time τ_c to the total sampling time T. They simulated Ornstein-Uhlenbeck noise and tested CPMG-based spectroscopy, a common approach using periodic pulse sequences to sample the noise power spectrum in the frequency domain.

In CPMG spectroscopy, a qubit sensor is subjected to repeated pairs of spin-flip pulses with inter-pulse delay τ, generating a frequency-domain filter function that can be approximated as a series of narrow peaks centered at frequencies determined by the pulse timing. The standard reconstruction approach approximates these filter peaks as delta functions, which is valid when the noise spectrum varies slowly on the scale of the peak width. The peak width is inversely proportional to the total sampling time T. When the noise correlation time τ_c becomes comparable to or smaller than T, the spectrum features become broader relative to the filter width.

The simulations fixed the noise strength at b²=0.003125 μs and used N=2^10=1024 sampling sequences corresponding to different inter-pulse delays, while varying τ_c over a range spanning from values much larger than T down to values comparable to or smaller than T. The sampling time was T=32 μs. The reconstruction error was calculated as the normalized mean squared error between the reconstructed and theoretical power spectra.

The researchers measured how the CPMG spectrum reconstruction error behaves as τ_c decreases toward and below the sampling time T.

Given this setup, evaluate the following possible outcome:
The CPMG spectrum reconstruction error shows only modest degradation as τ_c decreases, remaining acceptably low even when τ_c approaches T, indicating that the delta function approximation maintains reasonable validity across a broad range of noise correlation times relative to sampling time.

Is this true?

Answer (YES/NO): NO